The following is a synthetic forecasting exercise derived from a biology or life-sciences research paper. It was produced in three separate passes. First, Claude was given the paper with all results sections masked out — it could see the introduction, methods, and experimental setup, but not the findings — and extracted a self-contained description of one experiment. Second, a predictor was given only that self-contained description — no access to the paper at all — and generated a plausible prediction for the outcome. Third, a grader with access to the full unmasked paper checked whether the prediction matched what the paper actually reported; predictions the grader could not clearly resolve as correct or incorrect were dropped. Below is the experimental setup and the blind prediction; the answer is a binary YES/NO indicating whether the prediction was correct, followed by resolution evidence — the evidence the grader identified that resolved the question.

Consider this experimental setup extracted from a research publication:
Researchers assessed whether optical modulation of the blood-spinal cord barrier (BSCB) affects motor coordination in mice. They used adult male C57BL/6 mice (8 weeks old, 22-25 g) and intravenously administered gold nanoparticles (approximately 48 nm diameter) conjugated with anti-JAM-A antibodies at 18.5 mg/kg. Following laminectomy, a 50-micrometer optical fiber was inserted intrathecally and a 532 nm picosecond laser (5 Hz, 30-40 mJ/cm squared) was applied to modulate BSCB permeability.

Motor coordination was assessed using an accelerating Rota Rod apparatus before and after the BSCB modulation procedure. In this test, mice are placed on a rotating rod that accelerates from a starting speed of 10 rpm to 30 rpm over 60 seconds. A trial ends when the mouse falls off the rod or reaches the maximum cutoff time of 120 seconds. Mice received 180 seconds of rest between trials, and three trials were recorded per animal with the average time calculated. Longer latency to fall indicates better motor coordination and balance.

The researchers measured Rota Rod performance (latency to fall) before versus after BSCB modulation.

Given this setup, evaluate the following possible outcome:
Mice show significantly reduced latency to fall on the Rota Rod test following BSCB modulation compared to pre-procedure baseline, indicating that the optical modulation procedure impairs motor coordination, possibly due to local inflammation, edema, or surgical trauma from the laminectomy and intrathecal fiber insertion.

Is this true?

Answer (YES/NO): NO